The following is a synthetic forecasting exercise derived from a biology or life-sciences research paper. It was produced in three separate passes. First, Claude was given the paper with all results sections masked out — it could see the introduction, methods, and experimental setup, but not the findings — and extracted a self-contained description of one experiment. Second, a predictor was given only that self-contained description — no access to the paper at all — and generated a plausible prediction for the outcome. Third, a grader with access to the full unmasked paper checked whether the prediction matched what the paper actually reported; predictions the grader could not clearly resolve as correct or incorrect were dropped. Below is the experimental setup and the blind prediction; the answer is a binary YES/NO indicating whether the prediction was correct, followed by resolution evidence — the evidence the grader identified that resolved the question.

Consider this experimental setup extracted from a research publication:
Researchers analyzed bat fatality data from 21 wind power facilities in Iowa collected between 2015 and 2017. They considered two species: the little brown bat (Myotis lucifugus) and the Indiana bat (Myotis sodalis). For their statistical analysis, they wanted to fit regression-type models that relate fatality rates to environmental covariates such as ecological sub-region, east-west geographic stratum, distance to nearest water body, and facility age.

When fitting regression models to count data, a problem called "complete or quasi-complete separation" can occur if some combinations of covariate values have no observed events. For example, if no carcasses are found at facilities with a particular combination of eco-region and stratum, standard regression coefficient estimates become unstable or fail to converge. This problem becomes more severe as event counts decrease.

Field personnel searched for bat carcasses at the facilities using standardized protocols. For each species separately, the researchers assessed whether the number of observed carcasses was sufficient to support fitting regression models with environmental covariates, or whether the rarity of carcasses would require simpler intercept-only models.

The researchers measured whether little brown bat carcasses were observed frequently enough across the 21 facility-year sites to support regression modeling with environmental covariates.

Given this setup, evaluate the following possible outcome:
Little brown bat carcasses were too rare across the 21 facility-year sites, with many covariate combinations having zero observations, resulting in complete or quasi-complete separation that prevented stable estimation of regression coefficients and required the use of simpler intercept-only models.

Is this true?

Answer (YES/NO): NO